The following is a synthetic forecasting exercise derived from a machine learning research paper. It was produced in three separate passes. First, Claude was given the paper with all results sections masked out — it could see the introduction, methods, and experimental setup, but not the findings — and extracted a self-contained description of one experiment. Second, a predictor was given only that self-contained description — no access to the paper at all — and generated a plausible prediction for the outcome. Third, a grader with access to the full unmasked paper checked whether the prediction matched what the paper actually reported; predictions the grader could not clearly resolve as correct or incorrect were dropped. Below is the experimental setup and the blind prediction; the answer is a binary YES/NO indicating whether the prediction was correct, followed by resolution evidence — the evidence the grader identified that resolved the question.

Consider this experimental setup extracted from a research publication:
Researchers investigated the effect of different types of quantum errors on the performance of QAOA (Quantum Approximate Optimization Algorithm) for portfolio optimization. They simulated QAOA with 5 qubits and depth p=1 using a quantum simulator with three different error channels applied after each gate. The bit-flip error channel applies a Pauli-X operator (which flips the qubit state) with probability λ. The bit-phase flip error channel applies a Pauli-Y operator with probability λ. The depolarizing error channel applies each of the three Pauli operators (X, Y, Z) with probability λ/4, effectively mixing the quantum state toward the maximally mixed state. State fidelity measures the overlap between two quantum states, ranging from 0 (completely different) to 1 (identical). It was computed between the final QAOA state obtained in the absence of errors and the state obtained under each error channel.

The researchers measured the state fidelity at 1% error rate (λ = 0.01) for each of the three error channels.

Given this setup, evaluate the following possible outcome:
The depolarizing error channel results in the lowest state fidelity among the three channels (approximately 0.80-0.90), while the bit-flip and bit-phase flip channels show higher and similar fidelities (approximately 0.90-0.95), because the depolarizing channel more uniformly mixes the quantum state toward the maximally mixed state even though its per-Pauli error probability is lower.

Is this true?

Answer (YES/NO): NO